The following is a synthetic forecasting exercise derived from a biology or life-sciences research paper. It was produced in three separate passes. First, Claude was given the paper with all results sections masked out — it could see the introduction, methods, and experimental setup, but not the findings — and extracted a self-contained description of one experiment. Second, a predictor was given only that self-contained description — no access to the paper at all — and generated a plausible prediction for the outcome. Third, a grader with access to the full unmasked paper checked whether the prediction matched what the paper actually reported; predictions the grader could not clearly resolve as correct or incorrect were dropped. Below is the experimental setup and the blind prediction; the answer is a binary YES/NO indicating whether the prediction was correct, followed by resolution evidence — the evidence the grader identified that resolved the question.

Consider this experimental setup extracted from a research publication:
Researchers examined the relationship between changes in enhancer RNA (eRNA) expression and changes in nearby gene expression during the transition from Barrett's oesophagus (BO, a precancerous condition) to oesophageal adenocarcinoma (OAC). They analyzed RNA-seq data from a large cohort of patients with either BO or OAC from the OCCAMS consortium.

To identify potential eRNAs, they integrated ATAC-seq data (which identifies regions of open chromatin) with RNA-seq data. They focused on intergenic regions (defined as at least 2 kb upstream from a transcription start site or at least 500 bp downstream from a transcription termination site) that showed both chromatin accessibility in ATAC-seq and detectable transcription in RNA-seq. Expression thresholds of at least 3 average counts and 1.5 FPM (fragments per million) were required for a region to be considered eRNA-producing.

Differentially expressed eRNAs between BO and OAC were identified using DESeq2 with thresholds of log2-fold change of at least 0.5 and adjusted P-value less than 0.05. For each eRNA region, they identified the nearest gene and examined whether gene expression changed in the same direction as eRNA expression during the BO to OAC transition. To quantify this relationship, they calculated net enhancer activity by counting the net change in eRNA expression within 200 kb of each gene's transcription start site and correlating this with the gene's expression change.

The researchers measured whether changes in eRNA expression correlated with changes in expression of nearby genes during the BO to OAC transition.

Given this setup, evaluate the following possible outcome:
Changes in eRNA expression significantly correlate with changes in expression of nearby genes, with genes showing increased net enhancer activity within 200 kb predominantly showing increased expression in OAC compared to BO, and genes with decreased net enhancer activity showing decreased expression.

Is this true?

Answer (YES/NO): YES